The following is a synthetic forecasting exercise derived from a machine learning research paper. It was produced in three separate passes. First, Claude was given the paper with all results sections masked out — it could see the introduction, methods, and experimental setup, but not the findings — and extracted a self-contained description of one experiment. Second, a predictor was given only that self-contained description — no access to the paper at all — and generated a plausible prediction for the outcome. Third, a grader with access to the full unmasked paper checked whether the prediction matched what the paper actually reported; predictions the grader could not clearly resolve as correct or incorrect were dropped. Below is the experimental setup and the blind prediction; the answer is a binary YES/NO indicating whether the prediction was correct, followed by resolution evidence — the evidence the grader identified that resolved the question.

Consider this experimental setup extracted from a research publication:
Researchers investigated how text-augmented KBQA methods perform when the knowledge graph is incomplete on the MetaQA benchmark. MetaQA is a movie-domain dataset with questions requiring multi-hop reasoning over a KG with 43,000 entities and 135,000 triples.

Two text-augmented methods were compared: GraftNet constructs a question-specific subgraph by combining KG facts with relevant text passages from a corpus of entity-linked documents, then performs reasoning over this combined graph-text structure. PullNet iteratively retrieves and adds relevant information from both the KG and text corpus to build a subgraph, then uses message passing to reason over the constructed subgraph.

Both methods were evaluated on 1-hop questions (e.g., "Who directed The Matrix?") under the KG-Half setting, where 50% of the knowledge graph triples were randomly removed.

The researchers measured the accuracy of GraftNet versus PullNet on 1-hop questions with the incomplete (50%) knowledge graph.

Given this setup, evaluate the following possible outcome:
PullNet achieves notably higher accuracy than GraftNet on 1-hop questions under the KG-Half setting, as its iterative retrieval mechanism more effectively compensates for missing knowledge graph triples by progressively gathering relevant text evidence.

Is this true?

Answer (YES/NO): NO